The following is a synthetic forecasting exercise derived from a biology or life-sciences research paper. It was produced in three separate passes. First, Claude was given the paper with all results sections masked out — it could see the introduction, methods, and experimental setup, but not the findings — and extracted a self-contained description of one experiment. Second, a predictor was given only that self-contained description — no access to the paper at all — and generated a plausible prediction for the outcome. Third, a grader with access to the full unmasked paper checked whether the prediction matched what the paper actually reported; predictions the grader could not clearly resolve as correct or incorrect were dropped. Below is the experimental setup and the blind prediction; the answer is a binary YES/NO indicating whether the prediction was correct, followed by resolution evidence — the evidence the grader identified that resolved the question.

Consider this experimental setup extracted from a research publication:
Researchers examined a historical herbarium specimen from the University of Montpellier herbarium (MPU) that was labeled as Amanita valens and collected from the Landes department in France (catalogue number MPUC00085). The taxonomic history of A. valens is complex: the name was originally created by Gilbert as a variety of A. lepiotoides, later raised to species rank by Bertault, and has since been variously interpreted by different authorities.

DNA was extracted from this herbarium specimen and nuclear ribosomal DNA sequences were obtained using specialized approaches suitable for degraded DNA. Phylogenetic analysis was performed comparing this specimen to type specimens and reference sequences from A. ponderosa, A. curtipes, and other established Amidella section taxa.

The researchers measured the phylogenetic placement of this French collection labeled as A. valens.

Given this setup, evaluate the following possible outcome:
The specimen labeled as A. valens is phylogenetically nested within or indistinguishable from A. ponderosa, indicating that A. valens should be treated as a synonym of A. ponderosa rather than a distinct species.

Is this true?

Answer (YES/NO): NO